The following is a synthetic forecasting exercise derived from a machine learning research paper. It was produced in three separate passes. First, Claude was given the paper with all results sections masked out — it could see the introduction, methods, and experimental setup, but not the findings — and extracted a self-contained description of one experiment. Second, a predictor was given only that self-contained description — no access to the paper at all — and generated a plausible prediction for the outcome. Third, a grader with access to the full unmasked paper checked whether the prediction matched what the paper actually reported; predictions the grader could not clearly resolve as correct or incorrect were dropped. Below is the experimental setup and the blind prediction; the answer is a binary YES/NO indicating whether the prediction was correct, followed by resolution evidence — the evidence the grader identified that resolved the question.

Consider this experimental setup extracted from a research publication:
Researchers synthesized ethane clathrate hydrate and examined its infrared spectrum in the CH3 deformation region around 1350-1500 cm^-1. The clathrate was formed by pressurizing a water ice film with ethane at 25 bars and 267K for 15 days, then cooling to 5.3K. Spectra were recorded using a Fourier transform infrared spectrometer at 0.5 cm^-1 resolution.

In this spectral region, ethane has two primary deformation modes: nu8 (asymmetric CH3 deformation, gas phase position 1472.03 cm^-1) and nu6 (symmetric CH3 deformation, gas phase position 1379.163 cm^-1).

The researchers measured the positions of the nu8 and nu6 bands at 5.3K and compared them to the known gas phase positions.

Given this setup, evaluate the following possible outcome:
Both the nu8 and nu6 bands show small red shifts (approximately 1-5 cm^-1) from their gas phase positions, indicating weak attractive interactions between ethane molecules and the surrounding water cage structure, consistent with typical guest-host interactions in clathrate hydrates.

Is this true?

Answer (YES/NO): NO